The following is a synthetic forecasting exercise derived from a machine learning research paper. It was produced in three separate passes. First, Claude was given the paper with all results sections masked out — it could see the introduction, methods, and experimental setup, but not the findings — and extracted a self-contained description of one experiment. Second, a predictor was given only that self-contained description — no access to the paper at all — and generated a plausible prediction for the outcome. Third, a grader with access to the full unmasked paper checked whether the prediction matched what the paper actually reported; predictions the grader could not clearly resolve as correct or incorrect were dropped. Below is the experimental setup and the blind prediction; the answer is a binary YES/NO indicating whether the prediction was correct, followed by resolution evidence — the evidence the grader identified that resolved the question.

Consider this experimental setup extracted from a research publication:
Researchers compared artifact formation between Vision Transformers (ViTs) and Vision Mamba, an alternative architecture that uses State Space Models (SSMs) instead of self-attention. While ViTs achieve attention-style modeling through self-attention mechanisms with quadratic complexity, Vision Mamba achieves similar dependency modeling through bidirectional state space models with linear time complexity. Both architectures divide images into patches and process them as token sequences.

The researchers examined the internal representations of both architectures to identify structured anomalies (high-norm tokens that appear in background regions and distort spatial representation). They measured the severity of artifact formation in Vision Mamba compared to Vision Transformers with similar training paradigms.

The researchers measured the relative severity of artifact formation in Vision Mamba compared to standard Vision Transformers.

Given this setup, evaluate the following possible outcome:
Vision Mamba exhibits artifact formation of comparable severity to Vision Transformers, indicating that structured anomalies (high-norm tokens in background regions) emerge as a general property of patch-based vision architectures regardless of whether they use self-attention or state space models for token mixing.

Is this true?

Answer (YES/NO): NO